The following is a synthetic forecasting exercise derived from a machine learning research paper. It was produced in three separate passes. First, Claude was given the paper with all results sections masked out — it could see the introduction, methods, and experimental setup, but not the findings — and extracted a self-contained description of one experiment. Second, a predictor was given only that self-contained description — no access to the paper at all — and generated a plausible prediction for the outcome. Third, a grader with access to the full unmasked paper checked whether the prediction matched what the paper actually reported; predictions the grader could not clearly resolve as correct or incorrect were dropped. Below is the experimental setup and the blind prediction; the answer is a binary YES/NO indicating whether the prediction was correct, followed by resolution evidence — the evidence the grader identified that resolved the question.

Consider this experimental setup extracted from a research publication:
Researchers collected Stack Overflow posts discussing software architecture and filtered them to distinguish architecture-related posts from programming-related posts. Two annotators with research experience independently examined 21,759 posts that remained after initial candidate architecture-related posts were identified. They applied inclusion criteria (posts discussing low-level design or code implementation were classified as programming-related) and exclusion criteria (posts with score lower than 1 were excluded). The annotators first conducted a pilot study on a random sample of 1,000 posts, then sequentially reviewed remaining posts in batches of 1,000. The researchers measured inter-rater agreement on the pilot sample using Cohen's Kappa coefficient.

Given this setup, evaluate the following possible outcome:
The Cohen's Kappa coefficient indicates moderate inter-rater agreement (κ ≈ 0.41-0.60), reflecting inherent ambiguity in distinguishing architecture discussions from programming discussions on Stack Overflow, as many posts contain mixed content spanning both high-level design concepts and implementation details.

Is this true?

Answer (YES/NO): NO